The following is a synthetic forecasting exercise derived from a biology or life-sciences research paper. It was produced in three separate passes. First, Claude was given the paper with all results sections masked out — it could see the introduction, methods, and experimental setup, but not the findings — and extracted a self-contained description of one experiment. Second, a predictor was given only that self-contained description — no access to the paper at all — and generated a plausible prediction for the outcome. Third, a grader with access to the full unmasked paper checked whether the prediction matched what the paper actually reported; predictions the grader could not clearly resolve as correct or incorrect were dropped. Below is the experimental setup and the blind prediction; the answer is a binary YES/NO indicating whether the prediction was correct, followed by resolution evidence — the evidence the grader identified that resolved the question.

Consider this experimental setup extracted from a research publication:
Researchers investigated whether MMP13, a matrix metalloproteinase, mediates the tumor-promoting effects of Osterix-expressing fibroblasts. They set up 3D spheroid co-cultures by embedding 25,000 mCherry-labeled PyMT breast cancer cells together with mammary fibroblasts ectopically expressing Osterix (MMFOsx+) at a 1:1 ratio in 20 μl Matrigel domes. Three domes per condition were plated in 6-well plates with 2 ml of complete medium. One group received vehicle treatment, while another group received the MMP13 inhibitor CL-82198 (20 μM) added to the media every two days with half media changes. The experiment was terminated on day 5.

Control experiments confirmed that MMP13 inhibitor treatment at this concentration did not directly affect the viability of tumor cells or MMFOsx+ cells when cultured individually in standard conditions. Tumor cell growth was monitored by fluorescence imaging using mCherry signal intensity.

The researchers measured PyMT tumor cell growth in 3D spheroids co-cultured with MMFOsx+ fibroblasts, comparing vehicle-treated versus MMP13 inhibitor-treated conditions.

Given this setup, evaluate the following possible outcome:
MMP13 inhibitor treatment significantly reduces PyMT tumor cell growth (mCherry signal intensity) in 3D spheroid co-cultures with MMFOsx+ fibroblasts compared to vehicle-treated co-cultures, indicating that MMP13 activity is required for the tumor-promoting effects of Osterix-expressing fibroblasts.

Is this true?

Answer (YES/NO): YES